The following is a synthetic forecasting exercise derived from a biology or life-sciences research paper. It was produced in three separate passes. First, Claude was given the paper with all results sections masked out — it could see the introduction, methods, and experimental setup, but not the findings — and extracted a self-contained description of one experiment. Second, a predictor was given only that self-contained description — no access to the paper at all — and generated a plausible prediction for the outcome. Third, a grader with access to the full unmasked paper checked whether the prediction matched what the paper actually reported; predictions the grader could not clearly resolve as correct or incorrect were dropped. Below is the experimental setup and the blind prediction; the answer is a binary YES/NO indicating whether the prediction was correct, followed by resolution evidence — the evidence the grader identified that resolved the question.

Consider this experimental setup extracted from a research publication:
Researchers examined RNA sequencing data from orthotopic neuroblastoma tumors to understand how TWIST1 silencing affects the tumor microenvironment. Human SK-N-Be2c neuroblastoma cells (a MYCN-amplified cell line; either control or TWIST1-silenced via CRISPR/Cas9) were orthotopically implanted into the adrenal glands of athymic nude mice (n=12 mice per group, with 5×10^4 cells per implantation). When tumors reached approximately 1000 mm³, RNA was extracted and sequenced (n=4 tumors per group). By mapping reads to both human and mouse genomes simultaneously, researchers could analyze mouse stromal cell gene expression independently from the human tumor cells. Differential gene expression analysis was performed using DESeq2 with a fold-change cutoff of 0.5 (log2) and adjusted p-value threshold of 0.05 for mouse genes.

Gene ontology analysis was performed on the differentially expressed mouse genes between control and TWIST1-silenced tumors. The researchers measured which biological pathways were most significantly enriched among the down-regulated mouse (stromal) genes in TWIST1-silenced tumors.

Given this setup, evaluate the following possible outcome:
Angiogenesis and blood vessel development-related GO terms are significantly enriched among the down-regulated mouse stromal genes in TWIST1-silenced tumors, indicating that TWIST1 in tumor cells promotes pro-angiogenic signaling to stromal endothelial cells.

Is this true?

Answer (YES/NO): NO